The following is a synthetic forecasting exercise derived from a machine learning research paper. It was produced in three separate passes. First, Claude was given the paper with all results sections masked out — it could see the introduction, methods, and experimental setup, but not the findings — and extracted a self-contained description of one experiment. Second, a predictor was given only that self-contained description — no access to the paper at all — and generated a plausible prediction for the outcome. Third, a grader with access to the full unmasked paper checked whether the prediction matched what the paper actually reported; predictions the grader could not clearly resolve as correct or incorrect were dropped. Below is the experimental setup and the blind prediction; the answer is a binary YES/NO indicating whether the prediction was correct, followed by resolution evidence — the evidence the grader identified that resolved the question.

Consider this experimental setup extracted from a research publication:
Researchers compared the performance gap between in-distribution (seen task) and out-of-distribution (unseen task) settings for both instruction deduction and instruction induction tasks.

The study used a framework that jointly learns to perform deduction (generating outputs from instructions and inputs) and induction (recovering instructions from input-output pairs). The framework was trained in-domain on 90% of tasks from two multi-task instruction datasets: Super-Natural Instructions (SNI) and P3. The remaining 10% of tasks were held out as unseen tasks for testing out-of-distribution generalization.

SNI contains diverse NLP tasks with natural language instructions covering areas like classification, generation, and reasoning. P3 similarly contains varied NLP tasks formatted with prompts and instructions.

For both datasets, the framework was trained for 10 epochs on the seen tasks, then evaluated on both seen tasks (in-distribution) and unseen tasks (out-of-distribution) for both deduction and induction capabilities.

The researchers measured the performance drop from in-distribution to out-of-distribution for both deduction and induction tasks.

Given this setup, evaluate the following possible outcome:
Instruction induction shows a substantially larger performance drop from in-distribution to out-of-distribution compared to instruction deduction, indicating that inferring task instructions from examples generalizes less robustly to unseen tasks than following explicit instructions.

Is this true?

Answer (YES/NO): YES